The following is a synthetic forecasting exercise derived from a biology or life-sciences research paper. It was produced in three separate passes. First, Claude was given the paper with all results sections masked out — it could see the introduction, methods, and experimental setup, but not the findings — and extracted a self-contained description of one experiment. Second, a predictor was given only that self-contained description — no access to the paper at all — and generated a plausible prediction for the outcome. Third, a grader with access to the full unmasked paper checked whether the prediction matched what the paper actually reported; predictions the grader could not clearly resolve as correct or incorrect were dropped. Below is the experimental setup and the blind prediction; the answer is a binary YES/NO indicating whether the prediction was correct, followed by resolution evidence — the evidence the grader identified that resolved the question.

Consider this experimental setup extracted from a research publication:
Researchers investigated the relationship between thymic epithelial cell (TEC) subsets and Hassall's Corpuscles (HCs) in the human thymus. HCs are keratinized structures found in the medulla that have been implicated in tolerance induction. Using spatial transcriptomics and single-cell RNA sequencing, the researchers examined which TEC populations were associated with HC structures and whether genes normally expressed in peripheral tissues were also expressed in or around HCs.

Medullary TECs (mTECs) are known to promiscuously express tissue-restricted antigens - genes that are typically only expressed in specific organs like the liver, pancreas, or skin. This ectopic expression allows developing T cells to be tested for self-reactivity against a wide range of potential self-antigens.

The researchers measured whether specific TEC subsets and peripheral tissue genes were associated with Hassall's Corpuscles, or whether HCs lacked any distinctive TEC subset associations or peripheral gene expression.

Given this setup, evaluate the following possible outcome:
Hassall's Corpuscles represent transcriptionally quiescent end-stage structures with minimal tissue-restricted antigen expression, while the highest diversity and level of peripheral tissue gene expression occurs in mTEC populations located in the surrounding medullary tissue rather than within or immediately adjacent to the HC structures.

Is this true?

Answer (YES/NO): NO